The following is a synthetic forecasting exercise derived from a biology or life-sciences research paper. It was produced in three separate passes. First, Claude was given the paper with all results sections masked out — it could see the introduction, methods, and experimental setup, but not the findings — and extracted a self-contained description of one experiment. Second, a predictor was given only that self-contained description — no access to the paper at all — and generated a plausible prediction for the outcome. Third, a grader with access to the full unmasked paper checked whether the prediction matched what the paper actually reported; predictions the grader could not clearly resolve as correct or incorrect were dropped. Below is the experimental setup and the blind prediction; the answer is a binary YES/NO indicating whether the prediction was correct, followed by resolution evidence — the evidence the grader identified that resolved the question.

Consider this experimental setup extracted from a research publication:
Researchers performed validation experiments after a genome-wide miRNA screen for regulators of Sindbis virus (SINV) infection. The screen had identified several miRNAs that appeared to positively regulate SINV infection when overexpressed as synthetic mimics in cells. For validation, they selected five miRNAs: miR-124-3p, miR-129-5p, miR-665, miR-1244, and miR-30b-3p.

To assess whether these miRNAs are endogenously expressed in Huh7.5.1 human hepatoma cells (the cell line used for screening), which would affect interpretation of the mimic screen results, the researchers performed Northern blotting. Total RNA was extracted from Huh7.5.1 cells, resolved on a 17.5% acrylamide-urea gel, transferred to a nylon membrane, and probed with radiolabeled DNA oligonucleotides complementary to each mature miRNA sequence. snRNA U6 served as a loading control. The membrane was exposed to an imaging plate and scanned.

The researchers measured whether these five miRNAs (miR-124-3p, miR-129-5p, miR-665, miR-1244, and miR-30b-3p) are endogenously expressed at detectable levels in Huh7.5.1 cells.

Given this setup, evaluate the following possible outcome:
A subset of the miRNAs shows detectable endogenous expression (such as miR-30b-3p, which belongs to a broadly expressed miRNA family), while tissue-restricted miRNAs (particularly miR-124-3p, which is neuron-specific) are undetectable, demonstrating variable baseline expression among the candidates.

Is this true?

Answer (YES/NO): NO